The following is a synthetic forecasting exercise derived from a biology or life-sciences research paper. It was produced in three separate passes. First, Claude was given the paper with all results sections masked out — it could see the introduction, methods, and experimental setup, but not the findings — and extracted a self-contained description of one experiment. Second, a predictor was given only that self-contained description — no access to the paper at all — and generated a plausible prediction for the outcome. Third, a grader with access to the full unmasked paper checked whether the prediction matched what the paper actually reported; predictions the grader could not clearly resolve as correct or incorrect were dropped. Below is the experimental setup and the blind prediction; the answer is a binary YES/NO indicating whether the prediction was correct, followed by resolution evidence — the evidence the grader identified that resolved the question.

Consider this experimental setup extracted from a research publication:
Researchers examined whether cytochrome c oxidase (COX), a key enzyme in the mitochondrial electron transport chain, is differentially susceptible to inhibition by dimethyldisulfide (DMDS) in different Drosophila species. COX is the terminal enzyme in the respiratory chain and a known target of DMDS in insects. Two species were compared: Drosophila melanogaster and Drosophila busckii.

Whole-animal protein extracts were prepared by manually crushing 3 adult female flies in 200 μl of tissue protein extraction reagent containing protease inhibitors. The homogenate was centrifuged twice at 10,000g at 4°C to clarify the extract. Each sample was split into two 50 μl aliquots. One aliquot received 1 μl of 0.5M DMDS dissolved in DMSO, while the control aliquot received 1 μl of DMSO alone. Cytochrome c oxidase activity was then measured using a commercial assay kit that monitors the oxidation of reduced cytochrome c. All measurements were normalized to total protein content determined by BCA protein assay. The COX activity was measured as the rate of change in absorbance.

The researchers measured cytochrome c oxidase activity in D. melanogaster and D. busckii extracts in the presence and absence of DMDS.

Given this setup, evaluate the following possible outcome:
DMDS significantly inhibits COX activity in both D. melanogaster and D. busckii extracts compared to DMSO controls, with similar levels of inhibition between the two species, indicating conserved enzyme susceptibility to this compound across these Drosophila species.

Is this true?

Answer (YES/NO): NO